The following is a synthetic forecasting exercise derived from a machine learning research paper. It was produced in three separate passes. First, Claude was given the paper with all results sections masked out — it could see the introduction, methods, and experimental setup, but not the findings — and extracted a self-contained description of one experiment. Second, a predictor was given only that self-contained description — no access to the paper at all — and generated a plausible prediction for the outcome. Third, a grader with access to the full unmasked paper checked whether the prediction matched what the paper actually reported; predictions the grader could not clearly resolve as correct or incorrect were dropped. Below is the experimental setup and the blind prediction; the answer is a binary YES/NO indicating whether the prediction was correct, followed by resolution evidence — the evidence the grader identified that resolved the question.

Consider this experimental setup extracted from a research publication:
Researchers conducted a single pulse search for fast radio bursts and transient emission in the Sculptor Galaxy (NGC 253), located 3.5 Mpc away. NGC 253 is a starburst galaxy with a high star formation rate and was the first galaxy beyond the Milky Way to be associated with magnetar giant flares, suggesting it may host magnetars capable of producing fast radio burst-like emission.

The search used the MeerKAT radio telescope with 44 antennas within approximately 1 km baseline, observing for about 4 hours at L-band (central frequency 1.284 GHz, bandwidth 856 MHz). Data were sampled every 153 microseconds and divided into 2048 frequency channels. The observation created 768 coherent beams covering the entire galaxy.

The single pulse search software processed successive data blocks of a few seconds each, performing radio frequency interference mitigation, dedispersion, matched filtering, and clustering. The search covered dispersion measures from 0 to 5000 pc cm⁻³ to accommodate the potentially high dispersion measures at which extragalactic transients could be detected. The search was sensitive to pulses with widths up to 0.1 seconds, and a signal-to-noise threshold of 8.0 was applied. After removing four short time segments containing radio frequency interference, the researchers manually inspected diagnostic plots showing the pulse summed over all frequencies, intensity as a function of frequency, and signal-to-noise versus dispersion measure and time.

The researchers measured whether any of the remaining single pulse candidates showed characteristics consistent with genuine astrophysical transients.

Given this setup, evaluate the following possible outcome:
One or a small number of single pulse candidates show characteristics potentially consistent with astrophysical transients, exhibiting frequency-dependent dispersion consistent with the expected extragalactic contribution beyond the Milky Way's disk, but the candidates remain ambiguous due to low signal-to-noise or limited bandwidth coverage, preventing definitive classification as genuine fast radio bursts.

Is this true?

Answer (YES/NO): NO